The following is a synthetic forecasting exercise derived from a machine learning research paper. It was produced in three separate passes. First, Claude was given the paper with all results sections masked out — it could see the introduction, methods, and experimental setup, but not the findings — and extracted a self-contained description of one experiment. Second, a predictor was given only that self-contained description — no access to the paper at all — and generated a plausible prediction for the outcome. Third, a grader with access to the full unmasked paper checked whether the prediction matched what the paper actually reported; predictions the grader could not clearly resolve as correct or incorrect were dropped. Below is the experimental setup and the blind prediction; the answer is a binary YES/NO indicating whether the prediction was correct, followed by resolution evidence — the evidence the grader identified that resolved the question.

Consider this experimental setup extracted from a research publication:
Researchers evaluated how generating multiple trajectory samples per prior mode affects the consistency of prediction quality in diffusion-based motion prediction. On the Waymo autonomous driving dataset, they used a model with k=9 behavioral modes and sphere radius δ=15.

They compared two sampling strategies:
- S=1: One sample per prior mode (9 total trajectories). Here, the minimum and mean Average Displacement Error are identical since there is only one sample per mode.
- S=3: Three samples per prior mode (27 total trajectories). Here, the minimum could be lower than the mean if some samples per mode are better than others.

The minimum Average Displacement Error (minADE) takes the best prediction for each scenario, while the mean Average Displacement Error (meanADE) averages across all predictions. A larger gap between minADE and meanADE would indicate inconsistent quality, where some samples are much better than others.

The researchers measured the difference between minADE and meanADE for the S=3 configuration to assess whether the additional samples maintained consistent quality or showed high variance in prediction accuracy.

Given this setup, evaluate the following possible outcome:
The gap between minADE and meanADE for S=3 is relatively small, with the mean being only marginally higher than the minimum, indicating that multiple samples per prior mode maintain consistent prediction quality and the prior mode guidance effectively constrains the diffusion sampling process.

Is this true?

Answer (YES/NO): YES